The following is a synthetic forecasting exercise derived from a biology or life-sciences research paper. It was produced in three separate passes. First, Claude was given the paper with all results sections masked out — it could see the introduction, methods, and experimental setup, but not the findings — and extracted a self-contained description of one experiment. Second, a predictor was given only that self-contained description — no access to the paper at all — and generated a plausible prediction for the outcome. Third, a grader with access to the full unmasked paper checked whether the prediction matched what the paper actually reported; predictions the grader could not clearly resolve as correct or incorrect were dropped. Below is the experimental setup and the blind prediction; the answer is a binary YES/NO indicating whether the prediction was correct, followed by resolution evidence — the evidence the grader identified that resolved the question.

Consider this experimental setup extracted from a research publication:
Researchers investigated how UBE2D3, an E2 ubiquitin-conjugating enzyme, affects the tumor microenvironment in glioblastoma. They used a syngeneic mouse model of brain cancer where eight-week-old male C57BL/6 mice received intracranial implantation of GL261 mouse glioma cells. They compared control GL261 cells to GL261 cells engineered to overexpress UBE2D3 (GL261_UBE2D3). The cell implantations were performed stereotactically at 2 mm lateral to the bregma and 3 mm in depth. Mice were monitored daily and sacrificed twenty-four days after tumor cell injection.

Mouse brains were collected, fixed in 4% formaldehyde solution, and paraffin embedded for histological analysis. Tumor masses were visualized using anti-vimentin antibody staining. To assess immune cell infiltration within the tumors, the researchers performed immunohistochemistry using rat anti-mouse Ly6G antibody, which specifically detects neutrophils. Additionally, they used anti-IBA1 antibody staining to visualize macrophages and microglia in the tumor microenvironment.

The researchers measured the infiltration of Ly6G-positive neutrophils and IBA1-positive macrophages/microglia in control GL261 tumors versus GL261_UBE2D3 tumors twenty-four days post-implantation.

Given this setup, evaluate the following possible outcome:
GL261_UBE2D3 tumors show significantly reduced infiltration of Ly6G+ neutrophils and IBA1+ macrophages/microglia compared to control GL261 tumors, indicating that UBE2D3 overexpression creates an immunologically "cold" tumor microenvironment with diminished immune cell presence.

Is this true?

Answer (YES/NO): NO